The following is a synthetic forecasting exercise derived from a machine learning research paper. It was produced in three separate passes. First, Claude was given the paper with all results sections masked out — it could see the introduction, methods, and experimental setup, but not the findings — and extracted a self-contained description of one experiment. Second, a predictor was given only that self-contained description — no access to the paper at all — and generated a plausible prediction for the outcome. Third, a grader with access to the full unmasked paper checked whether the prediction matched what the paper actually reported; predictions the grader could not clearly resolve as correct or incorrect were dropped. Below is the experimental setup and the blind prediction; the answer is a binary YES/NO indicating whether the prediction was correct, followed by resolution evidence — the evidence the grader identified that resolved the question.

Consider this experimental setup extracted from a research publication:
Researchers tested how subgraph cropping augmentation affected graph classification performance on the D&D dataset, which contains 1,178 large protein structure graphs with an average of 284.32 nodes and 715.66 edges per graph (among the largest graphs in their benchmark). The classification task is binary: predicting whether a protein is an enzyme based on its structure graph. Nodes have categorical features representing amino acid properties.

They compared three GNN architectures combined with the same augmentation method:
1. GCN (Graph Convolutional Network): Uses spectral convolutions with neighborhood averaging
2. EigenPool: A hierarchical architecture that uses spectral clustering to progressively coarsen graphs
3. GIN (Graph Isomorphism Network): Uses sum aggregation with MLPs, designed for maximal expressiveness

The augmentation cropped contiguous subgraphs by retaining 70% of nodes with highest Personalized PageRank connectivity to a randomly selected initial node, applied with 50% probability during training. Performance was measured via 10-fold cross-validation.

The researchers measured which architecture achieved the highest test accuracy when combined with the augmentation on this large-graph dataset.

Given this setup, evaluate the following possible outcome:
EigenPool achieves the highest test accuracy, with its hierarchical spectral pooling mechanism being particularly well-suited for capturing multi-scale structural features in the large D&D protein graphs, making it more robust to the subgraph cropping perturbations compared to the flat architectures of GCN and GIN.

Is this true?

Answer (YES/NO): YES